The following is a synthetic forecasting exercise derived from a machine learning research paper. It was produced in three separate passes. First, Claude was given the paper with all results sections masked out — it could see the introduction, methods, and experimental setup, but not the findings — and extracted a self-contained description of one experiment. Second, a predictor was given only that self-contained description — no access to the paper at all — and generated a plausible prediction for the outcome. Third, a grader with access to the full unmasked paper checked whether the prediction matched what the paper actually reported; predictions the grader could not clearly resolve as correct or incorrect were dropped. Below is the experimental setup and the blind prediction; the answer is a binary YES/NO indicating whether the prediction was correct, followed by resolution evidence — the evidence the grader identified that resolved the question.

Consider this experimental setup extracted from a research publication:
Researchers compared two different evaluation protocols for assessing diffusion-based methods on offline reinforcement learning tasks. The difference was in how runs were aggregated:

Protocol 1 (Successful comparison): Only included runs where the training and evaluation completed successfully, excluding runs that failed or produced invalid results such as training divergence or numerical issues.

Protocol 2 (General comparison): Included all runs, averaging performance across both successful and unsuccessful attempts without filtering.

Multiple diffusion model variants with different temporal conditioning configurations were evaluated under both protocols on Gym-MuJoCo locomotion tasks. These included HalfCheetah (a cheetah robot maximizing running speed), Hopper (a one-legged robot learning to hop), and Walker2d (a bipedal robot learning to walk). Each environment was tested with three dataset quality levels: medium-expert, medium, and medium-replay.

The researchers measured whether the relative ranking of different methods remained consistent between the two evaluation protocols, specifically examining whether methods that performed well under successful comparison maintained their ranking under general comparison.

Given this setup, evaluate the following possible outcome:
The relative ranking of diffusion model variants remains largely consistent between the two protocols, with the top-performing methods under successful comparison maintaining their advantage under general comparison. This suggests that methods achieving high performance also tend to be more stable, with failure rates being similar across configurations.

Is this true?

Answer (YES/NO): YES